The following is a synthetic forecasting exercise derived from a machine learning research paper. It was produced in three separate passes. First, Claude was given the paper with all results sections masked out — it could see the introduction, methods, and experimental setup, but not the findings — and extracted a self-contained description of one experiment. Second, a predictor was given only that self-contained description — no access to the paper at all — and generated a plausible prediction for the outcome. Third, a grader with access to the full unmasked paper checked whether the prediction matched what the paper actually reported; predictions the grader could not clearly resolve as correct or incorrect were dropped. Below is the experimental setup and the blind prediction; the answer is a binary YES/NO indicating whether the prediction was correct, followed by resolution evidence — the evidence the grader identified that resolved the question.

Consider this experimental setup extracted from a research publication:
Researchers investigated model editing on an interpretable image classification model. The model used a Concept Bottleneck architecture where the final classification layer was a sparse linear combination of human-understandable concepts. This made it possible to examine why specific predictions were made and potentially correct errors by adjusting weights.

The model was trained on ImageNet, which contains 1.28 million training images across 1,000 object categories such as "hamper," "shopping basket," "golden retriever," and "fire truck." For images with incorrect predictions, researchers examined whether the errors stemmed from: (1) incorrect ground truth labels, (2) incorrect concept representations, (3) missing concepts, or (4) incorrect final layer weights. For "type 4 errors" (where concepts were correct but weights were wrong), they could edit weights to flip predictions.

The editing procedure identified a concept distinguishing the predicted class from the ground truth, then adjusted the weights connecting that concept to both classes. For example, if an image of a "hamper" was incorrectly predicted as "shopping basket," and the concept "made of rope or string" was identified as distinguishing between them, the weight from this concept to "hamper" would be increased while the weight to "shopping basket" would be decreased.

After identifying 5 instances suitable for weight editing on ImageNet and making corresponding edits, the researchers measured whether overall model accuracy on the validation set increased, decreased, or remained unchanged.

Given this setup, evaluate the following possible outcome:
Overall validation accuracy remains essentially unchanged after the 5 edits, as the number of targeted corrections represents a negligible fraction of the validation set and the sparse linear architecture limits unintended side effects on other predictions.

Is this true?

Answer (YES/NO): NO